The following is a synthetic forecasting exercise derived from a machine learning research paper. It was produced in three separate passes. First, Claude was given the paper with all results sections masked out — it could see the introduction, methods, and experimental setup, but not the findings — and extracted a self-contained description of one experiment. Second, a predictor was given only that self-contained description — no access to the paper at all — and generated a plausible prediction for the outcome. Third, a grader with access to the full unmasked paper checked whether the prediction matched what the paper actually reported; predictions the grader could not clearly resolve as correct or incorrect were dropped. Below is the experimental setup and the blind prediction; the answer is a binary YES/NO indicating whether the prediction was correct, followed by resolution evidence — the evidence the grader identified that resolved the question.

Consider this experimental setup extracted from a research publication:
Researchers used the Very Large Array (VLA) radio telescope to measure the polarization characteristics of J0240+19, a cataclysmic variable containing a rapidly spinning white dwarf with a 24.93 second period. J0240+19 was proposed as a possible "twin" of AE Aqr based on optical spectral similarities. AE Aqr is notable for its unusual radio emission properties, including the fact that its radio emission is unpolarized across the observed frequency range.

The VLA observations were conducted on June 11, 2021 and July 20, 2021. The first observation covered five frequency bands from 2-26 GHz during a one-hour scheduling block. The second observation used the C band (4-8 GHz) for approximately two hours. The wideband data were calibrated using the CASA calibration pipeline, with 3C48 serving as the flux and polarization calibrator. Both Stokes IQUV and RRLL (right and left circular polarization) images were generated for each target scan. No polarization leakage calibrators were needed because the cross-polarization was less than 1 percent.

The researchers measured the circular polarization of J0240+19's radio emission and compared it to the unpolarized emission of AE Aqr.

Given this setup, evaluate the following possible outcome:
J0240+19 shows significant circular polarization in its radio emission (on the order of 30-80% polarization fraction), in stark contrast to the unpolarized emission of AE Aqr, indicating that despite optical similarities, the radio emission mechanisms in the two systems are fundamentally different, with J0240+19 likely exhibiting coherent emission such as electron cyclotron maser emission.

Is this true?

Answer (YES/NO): YES